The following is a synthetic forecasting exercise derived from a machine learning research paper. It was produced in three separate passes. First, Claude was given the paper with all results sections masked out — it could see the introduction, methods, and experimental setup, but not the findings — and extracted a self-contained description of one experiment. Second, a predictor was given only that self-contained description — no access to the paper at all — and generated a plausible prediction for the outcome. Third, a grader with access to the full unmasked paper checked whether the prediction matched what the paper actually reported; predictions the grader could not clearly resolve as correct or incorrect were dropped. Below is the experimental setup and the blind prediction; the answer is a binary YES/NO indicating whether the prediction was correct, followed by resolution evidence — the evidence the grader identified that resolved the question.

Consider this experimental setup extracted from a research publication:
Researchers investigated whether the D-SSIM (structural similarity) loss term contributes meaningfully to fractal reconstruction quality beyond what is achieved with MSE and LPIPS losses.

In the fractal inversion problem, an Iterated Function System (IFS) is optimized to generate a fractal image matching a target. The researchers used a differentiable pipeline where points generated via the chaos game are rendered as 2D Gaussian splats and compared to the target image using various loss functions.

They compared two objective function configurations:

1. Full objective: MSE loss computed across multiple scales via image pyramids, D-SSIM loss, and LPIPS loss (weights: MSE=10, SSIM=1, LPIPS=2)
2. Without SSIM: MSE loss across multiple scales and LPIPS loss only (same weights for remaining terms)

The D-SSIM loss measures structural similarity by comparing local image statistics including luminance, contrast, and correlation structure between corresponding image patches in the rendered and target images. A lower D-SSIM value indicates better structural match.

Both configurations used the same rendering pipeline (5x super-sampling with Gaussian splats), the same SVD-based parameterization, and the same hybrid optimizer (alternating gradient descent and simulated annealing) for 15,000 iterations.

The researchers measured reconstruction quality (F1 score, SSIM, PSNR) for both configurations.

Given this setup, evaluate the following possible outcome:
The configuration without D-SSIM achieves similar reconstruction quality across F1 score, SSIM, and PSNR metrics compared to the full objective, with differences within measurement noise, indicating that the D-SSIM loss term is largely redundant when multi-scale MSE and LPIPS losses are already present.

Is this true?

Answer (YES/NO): NO